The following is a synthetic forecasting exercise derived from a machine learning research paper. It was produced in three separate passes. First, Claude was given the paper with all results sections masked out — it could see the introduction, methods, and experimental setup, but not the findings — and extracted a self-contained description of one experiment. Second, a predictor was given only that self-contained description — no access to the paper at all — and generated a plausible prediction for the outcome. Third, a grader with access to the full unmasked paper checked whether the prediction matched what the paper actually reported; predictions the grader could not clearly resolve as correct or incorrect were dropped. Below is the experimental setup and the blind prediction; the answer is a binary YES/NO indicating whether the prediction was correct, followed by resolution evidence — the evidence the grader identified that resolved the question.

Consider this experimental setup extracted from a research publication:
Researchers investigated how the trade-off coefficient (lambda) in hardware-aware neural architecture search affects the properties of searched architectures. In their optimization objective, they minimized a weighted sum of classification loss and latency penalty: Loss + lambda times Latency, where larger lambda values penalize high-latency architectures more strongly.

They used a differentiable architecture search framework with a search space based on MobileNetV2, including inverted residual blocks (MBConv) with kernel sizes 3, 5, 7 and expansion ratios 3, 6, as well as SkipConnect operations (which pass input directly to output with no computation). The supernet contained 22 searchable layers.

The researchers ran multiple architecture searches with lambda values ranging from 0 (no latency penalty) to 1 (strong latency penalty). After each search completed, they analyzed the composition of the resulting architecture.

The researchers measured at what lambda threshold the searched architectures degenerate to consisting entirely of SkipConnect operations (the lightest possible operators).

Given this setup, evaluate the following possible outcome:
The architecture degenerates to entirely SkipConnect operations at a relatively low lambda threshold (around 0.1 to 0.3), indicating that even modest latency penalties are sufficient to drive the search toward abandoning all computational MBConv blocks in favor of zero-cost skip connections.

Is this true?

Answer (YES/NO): YES